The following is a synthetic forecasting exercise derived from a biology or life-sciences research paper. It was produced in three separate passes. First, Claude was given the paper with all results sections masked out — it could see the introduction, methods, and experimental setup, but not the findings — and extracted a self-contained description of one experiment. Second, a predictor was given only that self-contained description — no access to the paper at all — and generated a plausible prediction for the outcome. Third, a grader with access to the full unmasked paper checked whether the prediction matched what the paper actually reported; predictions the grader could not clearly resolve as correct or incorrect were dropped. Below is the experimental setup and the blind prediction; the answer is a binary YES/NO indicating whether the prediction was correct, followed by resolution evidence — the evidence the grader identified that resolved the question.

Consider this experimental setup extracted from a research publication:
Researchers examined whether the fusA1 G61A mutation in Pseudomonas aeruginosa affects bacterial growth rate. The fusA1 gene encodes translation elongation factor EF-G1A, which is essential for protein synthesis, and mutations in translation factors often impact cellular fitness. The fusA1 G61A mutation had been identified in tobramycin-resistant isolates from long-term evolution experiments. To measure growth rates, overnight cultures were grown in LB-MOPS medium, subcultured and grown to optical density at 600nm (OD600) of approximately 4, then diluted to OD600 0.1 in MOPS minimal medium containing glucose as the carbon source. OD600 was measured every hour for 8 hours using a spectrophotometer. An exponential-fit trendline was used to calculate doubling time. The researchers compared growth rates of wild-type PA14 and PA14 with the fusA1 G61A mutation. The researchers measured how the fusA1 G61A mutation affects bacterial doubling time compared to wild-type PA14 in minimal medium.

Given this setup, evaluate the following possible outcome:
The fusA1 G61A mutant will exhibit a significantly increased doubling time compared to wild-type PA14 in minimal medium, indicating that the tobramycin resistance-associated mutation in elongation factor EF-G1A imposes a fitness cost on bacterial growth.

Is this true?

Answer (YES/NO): NO